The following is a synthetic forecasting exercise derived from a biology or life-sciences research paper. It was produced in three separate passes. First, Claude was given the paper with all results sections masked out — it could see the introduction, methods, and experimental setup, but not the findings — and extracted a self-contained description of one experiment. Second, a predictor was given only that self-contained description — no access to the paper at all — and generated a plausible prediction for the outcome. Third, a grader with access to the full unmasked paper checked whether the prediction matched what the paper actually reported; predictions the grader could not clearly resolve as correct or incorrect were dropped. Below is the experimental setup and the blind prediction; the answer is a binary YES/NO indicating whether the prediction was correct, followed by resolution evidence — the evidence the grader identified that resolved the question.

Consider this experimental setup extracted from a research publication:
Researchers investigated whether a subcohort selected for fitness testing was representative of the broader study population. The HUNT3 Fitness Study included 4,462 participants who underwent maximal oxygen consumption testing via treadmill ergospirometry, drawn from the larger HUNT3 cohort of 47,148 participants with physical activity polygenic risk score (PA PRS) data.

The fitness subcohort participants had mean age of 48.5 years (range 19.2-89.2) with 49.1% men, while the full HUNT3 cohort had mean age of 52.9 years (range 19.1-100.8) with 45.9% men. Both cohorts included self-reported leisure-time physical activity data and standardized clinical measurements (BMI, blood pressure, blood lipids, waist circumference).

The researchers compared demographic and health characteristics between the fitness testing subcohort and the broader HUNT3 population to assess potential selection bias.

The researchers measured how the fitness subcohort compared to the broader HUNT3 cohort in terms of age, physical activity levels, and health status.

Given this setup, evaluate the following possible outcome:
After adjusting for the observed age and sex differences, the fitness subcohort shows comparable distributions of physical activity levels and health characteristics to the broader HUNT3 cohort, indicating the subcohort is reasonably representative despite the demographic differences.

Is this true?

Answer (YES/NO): NO